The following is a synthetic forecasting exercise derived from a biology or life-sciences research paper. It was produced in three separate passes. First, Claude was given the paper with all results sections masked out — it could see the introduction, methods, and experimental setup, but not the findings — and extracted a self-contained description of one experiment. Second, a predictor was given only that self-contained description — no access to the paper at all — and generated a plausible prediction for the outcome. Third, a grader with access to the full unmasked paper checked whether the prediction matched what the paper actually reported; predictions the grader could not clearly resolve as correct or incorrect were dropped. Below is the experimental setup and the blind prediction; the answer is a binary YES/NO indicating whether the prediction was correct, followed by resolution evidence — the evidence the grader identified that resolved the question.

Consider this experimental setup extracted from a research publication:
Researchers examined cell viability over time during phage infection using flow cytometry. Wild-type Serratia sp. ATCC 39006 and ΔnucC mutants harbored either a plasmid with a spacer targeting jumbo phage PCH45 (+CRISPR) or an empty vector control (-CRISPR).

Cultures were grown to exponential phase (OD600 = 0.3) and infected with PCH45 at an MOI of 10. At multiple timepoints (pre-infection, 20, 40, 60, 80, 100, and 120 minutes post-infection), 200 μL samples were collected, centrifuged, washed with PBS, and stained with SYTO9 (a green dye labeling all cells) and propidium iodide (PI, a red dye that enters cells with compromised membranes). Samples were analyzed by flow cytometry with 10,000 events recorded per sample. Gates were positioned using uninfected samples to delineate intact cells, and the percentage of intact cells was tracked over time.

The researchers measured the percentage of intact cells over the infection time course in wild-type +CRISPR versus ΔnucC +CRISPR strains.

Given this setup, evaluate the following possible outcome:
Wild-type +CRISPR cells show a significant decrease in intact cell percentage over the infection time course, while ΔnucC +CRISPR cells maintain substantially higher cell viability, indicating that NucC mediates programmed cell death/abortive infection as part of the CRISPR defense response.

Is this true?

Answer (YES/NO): NO